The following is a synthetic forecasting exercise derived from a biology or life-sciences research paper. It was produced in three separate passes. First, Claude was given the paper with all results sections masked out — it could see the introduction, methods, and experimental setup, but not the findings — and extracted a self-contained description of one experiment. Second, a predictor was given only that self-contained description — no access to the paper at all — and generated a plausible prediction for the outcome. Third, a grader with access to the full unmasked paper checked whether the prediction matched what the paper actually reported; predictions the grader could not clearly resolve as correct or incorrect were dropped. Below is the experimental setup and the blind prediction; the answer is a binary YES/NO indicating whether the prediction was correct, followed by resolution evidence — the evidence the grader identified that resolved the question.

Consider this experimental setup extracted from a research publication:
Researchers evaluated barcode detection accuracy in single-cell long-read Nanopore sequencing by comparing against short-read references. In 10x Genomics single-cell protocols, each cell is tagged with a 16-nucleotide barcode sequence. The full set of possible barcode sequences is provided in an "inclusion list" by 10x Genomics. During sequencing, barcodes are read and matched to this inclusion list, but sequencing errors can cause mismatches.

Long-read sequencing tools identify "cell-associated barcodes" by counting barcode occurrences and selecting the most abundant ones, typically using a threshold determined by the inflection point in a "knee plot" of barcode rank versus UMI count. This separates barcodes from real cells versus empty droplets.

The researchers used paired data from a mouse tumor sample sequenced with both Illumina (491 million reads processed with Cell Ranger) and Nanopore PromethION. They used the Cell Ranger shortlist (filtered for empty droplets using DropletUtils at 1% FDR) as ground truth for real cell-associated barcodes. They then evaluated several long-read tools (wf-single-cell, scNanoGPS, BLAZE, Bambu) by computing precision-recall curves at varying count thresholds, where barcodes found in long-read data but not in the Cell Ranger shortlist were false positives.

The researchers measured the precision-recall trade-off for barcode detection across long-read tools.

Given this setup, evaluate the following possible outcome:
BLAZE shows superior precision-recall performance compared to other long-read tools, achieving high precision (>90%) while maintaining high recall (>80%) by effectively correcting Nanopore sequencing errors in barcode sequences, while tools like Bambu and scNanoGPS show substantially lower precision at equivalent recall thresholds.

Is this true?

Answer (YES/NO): NO